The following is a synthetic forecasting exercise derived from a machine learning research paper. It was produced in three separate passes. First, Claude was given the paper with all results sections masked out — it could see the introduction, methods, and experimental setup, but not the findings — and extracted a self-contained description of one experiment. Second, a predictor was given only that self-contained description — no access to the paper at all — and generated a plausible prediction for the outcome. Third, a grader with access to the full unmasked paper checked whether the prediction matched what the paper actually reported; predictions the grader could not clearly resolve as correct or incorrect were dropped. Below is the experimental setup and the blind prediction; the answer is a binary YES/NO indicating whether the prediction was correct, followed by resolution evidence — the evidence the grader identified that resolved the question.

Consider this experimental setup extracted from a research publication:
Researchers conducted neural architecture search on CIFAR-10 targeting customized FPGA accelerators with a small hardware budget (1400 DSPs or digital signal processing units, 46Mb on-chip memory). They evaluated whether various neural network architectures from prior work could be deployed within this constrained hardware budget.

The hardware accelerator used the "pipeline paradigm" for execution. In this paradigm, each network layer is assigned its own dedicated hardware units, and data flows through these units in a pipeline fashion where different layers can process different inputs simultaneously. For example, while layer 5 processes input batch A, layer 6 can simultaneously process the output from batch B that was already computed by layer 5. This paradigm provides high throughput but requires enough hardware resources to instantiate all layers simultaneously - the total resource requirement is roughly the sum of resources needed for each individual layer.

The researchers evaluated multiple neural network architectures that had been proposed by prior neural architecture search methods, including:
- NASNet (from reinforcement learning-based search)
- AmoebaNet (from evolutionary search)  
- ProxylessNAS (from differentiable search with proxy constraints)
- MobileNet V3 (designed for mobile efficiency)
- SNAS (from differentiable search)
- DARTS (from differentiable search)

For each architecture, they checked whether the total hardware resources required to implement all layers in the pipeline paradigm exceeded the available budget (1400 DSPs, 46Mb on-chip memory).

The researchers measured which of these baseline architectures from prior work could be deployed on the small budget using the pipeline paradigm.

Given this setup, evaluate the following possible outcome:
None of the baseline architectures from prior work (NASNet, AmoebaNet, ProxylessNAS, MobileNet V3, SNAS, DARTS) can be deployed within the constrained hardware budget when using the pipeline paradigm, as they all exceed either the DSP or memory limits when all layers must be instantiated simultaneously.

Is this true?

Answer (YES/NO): YES